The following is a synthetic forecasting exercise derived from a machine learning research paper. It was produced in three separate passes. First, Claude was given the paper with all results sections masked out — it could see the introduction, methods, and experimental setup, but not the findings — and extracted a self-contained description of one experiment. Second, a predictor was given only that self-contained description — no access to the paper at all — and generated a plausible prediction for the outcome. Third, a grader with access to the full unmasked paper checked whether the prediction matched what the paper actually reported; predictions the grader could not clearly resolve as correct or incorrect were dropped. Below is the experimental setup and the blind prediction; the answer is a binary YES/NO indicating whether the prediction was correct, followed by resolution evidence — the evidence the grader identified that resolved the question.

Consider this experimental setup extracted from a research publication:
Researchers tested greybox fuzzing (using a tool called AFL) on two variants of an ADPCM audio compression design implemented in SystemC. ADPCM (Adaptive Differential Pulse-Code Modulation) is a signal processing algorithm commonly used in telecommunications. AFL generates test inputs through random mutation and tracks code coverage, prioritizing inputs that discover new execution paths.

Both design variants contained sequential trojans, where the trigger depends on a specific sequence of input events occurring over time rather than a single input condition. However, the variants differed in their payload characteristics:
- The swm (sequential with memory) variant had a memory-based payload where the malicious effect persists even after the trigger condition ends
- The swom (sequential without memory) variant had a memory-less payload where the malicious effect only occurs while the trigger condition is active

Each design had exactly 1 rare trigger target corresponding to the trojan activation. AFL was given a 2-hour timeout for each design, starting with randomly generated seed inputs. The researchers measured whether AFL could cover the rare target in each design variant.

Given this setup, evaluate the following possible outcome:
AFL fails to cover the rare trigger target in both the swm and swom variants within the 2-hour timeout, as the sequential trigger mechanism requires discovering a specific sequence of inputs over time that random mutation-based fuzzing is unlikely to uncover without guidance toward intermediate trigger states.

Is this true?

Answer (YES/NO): NO